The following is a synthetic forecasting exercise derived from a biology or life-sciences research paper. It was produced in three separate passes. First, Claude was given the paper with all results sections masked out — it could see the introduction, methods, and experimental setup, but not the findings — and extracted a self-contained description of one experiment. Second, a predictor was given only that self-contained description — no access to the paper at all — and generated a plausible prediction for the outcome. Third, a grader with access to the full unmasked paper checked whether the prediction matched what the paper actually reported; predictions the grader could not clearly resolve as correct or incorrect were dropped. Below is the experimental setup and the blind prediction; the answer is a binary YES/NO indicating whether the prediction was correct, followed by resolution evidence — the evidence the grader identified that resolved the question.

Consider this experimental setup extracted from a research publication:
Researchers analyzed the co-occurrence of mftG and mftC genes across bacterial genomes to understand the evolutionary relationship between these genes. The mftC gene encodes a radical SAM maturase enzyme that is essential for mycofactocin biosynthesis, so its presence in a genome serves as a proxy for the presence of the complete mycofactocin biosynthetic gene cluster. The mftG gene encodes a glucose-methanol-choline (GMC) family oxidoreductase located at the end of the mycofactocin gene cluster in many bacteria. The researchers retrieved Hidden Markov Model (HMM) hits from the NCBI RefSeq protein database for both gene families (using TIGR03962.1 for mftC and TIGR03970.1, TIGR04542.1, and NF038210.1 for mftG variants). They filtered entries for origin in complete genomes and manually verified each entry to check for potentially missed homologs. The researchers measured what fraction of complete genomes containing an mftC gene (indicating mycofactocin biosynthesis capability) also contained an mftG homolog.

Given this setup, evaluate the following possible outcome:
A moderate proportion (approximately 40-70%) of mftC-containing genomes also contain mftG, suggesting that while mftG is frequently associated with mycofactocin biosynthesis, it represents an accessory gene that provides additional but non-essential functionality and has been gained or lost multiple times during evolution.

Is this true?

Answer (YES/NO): NO